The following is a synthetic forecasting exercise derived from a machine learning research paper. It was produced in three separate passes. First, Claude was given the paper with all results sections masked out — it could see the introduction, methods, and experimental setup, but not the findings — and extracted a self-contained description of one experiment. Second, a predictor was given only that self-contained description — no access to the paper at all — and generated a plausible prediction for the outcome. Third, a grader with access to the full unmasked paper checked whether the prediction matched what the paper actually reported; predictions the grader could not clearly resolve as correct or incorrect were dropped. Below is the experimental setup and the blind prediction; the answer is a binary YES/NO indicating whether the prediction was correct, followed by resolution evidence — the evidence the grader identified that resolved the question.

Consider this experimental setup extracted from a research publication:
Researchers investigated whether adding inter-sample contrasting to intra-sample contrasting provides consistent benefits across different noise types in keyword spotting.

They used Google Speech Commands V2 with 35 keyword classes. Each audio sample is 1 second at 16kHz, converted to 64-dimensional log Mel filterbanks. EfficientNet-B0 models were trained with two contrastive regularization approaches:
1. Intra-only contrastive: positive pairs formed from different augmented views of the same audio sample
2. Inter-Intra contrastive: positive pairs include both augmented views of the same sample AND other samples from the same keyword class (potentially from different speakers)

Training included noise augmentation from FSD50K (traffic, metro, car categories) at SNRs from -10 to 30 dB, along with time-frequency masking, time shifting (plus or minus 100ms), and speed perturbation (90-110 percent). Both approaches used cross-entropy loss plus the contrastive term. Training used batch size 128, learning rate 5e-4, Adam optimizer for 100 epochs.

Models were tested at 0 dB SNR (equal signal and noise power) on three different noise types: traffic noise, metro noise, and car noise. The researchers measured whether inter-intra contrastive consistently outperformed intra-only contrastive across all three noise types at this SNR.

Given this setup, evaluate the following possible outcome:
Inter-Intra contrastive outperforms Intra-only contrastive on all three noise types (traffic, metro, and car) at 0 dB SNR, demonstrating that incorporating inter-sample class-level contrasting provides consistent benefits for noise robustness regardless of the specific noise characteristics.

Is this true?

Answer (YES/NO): YES